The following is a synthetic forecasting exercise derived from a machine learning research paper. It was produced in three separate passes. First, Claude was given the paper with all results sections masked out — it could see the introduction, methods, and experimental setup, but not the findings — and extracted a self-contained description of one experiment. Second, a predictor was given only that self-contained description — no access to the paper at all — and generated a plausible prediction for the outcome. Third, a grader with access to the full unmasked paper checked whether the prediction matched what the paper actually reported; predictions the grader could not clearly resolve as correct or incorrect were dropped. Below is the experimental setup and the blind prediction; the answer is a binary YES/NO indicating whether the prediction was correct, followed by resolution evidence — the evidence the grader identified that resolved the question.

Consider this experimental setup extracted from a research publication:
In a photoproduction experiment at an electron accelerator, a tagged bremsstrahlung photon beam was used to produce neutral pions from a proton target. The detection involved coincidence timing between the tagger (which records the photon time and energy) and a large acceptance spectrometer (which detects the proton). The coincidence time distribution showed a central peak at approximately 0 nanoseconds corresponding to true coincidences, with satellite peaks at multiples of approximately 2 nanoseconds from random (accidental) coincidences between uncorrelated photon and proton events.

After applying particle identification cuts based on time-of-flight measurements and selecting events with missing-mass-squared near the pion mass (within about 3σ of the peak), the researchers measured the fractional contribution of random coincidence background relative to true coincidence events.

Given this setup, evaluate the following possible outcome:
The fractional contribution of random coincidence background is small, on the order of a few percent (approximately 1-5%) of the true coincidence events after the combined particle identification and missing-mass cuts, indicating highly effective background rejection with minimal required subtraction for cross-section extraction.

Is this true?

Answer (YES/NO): YES